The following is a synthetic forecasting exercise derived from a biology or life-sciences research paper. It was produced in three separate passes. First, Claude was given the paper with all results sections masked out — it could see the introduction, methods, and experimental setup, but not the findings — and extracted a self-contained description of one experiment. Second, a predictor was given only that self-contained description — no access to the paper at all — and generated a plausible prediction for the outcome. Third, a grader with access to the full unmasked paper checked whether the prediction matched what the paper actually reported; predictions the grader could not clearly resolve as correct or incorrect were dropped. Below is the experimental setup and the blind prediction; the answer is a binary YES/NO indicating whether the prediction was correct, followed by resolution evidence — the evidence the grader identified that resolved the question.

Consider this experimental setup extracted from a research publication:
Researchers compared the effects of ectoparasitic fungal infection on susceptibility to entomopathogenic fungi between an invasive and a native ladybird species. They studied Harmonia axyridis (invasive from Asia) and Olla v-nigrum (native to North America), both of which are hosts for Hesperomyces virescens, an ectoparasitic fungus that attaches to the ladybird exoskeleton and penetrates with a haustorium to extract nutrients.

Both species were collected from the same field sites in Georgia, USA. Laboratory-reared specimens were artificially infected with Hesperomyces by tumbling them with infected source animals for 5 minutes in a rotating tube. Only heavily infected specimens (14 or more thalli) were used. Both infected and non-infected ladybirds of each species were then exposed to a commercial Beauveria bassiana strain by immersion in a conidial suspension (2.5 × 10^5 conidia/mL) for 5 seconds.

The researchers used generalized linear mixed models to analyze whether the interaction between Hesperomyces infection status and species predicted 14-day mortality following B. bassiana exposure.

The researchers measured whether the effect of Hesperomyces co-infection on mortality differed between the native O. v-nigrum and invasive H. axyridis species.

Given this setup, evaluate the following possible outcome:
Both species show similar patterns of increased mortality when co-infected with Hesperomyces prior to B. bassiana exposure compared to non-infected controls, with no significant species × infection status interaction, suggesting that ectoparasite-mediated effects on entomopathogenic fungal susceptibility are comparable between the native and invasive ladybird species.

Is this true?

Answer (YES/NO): NO